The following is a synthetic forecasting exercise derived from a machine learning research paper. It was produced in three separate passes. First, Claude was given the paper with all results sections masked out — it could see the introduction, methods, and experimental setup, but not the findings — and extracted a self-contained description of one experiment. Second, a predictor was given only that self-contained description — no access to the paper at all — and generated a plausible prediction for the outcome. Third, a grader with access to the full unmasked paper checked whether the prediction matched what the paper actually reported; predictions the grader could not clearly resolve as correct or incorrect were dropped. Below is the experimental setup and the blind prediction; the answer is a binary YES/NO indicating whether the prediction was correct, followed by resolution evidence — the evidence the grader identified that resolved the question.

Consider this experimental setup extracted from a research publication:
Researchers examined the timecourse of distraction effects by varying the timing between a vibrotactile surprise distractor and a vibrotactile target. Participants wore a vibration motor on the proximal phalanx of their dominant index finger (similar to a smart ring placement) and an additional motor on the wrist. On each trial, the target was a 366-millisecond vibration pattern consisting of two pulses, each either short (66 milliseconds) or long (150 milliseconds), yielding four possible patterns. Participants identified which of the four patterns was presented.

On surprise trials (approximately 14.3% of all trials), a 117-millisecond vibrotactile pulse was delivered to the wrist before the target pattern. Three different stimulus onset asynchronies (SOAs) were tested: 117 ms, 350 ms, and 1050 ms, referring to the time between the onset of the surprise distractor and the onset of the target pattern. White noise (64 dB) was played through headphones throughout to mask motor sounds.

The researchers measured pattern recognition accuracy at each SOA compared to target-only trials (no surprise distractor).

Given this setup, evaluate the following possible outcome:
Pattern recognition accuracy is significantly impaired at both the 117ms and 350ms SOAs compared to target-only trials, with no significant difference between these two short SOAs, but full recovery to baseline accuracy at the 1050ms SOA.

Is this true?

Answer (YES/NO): NO